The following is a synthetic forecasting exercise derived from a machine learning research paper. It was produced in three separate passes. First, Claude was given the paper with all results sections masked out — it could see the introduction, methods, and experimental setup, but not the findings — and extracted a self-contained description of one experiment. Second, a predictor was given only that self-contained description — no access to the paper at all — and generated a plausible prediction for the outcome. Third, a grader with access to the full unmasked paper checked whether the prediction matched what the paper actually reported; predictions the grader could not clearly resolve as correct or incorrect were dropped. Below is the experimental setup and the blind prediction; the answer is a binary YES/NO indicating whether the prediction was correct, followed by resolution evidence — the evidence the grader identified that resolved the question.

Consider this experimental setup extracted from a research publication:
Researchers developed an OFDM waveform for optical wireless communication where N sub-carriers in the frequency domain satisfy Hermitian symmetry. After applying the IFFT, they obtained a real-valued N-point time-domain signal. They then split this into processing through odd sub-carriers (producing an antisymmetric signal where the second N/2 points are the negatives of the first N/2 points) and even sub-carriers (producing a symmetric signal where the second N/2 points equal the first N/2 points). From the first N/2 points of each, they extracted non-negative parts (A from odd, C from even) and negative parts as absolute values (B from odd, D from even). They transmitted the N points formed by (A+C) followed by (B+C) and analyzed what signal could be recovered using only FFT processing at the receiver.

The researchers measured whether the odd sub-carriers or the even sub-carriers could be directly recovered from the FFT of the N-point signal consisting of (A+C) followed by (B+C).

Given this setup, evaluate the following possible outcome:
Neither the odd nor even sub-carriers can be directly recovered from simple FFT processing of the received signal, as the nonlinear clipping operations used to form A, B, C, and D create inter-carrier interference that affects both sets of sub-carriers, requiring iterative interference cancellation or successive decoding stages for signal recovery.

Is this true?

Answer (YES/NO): NO